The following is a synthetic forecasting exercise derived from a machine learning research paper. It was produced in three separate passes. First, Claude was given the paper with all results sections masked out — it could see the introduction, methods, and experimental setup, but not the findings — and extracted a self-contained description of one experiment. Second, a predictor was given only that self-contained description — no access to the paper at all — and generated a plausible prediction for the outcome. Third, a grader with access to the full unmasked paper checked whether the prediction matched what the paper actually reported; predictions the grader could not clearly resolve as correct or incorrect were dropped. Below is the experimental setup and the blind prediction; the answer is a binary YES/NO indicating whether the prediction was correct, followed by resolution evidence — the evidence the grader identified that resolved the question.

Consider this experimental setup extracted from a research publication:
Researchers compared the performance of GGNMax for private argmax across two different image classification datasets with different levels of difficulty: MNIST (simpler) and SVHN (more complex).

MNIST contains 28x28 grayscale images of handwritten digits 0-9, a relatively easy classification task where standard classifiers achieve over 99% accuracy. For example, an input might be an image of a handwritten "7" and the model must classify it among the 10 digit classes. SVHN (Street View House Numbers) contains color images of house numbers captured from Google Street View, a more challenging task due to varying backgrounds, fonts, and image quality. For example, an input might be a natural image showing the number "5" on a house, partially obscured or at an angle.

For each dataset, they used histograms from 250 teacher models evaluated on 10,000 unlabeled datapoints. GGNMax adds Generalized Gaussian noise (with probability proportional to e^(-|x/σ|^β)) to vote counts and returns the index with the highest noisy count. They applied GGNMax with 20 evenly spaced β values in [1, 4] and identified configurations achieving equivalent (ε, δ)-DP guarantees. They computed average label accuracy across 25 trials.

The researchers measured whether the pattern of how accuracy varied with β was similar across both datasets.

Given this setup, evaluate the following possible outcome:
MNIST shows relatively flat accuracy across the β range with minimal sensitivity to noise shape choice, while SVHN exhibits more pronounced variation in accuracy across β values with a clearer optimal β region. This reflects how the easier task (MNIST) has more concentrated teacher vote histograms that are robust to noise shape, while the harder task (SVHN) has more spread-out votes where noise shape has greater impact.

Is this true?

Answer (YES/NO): NO